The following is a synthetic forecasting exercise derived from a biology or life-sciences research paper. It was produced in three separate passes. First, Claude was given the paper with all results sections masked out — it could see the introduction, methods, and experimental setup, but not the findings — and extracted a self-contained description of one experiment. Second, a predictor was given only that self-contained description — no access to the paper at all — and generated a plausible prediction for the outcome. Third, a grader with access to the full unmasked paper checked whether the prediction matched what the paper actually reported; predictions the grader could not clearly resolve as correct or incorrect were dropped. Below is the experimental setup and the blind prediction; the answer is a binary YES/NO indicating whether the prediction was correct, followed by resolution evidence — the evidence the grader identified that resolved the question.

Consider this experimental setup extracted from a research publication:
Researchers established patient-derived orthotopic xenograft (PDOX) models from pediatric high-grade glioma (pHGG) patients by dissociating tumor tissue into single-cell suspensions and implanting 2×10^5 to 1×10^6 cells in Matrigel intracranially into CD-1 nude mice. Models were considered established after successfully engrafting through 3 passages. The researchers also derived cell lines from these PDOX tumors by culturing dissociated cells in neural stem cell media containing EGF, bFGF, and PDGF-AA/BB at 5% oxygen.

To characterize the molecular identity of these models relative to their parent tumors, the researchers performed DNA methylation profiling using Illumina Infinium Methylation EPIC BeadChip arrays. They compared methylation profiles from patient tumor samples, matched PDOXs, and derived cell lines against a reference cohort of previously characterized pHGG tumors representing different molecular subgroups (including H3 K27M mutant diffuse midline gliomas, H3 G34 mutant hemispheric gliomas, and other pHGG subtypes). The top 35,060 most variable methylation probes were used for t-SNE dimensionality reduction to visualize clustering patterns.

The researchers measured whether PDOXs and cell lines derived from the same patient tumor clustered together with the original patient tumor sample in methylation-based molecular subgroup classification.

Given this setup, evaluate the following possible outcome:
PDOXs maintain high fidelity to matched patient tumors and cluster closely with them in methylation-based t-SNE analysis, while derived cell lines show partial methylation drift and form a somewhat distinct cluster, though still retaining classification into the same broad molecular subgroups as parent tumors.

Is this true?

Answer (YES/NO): NO